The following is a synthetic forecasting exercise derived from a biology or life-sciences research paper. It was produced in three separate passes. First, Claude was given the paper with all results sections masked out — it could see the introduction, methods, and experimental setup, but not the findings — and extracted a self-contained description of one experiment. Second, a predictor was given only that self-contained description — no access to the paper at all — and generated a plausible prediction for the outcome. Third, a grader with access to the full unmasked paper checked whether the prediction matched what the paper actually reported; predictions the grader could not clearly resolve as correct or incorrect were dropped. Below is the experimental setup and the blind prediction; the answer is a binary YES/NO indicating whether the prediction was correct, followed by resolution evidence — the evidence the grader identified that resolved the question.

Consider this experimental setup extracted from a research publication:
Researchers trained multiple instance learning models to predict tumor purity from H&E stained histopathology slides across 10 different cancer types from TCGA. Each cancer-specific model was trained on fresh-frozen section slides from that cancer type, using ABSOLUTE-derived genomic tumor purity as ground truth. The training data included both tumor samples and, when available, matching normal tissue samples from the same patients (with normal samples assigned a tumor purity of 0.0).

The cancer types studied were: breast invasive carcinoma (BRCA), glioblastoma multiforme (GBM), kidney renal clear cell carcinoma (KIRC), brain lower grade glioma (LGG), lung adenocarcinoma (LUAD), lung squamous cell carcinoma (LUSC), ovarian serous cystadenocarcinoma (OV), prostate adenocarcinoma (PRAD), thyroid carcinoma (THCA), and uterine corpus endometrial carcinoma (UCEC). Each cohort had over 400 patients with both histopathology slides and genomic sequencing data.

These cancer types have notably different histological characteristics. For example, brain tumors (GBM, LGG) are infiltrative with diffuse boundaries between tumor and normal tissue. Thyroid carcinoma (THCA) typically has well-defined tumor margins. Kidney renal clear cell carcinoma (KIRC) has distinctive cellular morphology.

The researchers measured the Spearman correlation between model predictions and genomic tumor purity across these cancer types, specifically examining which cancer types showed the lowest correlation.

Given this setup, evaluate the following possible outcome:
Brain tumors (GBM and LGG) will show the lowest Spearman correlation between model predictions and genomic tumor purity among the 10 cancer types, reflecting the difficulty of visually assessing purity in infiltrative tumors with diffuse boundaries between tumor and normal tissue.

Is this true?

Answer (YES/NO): NO